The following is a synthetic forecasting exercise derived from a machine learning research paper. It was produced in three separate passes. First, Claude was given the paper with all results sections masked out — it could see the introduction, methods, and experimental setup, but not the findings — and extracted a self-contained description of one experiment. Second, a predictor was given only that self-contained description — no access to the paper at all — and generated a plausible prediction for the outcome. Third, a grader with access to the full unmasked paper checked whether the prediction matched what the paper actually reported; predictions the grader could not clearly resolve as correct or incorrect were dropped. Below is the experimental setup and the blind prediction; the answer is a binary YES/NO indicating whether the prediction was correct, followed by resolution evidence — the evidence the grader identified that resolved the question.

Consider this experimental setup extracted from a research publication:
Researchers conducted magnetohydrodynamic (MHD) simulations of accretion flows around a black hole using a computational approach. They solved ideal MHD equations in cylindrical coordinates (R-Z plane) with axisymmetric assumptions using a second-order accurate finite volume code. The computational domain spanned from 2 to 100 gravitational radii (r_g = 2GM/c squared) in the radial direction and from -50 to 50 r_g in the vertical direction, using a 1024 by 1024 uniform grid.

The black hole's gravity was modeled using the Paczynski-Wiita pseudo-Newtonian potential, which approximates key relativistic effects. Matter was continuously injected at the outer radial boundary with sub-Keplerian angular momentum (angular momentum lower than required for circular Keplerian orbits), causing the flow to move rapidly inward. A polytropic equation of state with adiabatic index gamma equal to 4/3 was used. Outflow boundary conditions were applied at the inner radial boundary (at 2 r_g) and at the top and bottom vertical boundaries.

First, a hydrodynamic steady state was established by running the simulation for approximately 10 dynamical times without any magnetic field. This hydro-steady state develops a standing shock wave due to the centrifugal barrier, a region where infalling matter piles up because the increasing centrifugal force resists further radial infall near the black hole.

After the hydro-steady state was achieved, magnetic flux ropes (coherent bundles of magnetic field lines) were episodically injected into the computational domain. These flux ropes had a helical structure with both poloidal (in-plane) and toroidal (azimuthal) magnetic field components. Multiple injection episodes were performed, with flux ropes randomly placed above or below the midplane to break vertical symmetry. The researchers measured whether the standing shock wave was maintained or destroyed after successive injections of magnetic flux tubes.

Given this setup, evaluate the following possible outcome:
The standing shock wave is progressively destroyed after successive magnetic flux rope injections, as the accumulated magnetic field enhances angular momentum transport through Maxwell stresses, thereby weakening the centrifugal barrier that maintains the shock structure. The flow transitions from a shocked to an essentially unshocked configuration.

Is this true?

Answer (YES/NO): NO